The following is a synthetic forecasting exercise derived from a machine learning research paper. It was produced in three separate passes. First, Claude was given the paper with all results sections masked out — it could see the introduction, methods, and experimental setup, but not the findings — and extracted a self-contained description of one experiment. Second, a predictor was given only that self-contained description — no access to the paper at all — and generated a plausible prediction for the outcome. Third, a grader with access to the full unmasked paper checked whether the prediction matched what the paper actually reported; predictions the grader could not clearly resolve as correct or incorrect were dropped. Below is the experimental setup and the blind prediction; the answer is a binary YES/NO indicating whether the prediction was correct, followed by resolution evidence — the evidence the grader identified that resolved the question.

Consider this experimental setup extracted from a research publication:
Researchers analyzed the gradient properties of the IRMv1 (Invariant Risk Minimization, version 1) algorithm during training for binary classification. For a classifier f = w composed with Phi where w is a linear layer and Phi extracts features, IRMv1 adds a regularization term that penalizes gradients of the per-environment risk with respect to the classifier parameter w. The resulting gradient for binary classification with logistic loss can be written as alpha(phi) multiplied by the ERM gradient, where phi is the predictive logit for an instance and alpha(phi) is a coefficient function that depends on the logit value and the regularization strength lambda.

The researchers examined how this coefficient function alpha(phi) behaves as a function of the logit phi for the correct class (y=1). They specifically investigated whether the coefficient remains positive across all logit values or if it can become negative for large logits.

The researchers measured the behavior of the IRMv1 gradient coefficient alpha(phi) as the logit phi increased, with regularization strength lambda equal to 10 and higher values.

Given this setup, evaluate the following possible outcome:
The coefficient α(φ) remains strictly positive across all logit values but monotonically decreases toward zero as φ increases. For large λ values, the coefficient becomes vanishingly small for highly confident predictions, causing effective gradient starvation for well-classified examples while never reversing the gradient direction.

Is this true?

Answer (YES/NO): NO